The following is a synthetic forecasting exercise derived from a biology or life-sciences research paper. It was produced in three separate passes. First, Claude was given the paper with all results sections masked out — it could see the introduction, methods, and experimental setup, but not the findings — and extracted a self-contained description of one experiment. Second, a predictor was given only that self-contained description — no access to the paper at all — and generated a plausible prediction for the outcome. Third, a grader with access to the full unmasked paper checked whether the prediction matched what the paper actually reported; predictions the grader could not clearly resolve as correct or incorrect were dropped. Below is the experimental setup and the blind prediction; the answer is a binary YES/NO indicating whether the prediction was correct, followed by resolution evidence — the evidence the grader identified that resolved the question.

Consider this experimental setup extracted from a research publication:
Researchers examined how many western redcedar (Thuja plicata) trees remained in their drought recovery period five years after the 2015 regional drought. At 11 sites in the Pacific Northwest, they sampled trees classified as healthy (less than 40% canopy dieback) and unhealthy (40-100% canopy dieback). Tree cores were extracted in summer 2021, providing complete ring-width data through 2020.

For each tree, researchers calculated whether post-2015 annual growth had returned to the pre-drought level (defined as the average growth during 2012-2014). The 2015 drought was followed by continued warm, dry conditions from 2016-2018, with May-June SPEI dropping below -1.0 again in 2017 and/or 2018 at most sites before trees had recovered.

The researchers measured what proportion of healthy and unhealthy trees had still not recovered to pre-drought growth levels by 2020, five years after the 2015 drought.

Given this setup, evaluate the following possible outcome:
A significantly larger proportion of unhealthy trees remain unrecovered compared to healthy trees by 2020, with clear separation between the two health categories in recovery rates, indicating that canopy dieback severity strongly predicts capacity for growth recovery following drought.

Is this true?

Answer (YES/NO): NO